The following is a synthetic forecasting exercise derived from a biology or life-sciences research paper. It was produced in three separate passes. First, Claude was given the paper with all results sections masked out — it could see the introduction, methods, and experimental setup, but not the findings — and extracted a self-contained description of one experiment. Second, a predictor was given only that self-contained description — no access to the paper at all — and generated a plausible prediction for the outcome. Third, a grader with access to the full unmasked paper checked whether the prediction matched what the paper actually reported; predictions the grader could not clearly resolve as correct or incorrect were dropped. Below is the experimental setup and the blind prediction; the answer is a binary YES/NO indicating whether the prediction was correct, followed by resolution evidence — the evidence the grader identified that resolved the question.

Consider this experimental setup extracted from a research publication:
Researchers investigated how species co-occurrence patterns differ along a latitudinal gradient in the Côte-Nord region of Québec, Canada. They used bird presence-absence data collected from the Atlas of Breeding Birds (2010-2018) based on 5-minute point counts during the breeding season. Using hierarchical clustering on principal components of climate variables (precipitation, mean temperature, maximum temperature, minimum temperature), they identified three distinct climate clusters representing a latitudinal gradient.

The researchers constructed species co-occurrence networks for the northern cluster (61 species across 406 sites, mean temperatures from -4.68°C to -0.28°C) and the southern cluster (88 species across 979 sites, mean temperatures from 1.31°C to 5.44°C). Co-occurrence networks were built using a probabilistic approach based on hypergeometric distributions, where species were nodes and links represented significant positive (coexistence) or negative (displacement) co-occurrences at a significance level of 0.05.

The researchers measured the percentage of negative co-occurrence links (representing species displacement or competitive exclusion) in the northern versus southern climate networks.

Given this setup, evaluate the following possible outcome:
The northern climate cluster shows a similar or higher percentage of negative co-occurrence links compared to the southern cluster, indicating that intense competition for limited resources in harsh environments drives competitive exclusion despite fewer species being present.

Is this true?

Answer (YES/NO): NO